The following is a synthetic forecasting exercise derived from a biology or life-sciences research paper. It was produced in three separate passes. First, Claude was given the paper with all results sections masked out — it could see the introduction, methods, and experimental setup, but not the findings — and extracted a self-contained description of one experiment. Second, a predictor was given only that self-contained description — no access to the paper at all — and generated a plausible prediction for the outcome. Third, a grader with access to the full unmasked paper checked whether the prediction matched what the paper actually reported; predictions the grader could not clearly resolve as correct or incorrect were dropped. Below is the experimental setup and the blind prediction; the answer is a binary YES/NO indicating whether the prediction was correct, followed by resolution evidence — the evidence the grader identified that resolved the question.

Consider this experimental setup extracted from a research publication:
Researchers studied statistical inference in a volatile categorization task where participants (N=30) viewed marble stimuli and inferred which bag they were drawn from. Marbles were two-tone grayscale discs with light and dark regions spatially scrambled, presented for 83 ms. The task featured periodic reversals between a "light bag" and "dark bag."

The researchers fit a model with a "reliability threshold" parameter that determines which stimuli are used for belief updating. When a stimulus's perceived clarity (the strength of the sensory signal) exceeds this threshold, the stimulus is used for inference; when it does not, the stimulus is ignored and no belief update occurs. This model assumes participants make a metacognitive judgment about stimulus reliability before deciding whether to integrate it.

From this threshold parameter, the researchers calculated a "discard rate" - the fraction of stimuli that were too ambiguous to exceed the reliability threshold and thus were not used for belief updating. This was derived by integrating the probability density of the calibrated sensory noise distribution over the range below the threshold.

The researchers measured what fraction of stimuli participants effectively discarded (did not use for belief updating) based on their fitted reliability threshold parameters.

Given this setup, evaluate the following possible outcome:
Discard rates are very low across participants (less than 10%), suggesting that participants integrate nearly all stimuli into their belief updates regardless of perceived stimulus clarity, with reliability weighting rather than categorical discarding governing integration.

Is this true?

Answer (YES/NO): NO